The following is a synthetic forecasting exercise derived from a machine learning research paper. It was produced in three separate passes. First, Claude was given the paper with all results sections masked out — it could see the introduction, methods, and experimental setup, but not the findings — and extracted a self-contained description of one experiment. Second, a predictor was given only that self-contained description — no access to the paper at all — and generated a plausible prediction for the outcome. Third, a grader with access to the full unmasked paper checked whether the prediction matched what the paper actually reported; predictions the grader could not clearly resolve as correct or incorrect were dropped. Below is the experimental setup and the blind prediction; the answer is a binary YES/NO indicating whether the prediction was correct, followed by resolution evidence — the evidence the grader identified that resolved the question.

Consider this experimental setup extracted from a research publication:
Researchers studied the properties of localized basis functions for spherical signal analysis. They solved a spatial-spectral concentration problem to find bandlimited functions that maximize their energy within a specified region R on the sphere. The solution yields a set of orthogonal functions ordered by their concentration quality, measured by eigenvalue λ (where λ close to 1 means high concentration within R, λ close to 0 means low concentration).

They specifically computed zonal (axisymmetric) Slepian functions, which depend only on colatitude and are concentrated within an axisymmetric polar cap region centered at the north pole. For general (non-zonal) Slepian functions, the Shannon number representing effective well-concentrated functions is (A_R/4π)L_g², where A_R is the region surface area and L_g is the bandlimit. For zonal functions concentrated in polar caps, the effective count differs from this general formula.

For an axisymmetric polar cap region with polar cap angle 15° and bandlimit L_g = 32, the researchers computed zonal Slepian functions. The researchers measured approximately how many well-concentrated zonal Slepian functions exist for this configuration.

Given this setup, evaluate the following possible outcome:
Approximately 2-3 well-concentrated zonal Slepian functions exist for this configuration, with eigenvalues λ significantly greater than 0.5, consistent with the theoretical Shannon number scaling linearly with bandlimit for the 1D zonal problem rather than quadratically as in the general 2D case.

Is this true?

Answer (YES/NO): YES